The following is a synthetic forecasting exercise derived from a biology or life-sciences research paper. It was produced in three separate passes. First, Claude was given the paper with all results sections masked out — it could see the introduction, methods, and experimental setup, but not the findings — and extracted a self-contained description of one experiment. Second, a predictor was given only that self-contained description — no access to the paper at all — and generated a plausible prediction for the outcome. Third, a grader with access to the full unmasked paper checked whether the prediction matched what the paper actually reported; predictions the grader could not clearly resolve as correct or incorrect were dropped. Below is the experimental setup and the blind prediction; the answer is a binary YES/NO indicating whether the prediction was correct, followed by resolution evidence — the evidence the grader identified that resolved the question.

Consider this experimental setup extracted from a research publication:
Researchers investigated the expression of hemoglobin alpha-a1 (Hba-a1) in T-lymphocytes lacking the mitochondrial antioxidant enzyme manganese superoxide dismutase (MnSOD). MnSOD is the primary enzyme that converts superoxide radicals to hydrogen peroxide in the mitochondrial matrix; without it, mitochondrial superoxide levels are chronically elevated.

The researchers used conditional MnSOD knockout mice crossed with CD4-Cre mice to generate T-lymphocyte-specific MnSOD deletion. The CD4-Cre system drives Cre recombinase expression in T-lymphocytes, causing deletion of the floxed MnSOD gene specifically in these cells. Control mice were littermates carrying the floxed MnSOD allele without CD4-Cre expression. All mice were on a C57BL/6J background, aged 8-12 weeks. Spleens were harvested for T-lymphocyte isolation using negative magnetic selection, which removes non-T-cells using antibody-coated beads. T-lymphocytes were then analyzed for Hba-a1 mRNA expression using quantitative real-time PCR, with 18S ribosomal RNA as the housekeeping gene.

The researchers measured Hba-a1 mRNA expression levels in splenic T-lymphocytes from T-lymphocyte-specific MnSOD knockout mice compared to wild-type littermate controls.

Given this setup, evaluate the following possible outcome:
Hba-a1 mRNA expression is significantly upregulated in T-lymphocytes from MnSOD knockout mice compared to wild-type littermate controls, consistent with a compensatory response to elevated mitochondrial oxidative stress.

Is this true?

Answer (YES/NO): YES